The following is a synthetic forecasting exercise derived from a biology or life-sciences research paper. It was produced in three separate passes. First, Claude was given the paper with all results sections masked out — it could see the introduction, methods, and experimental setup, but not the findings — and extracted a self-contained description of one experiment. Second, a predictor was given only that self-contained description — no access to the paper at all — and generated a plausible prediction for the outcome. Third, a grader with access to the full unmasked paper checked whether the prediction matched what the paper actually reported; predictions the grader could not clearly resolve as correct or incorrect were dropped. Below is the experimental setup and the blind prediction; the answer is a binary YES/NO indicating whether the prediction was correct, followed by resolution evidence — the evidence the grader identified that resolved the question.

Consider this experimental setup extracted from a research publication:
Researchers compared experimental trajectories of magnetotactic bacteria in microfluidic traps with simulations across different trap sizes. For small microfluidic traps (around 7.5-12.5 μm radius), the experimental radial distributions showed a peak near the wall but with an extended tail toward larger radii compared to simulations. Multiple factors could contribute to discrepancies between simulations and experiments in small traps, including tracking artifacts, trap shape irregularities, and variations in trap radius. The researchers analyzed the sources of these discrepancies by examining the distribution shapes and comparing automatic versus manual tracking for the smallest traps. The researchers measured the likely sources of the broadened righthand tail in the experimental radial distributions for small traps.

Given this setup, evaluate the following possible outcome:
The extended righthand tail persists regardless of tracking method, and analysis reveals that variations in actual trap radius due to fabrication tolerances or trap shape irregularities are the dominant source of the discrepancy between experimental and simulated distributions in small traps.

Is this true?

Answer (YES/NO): NO